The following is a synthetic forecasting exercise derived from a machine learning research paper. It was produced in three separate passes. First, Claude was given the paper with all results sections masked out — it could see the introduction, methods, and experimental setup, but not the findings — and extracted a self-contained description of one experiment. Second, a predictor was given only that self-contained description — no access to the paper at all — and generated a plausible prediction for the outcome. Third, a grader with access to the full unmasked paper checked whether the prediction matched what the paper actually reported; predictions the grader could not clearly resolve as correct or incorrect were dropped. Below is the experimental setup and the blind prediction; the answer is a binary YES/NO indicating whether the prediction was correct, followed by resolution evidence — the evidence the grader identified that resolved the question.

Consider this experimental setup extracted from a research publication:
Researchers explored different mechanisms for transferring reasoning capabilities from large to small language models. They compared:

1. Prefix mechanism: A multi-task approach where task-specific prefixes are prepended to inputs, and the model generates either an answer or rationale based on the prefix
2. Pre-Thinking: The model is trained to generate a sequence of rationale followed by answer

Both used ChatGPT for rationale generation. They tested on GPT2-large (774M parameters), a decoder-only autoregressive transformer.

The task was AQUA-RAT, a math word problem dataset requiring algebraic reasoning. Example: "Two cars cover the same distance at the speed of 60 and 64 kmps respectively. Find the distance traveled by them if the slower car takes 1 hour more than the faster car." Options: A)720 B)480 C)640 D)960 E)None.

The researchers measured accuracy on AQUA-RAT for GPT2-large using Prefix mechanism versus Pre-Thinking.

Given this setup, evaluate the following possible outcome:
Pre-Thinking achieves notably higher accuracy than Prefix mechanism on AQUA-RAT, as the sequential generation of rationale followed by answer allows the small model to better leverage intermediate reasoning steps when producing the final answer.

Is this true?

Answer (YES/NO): NO